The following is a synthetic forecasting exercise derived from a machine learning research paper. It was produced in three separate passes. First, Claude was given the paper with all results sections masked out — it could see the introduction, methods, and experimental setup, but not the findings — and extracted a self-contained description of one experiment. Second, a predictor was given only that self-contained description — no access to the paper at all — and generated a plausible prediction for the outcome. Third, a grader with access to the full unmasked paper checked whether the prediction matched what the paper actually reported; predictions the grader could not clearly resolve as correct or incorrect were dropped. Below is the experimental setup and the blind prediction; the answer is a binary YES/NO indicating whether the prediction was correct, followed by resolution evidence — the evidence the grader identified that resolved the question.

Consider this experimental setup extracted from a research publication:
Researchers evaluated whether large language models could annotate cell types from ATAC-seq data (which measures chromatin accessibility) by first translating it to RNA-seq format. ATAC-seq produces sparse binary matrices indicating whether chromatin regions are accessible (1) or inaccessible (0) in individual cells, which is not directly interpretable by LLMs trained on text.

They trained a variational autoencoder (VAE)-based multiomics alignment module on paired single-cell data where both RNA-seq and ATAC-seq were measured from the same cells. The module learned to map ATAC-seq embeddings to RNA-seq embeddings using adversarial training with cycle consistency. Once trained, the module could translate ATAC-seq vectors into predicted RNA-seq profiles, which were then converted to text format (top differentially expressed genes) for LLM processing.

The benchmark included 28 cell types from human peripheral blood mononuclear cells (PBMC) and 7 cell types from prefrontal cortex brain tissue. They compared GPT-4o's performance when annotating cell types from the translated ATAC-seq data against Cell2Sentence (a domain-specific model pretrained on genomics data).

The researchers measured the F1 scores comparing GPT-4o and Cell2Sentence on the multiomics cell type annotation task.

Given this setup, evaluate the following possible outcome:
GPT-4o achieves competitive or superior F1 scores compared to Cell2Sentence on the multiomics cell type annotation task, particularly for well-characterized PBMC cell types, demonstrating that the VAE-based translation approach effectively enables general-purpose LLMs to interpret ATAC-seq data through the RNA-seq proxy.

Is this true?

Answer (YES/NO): YES